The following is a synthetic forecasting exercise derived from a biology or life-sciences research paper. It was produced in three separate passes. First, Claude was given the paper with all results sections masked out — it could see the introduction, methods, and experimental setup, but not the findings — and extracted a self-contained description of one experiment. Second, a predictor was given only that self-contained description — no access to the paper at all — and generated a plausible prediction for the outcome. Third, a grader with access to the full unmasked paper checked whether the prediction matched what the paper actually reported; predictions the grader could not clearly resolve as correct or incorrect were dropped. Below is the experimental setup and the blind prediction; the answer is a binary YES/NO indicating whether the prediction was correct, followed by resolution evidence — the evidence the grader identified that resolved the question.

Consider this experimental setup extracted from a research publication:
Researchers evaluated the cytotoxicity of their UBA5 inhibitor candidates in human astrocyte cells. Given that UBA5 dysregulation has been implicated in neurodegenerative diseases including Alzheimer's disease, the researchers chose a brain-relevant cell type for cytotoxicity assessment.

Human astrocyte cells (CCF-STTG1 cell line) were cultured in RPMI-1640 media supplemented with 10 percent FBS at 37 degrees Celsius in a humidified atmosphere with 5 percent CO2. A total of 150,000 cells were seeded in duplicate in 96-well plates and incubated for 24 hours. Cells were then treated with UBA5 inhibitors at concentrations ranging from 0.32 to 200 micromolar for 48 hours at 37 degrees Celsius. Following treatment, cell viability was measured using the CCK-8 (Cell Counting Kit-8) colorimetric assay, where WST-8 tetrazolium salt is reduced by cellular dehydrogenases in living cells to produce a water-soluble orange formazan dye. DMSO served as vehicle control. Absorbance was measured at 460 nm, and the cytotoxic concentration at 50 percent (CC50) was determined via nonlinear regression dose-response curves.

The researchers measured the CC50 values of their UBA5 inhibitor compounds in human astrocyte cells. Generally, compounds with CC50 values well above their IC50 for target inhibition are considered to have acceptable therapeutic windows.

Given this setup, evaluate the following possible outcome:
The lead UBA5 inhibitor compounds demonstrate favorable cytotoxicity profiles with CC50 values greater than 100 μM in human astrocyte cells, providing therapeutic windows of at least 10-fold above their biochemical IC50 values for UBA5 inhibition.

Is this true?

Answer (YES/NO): YES